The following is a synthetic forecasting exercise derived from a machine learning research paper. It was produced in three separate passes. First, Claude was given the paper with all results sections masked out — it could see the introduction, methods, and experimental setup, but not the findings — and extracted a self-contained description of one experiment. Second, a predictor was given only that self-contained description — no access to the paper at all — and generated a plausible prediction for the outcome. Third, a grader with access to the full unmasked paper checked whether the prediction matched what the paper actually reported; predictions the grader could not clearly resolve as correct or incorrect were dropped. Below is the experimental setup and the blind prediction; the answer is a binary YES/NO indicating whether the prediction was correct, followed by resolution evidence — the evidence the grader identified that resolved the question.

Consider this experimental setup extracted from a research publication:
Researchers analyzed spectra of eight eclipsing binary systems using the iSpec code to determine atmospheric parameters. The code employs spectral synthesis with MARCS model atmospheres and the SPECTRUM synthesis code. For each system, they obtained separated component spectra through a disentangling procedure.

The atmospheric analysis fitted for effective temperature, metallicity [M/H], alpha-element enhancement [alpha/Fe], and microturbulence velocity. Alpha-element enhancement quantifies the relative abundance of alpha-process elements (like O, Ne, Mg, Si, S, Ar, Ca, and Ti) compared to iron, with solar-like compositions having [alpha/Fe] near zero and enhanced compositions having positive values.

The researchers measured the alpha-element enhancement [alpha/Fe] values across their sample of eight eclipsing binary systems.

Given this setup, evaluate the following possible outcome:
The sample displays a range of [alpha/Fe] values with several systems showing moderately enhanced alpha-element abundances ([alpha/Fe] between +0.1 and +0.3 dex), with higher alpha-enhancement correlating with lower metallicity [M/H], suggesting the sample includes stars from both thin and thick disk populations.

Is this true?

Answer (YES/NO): NO